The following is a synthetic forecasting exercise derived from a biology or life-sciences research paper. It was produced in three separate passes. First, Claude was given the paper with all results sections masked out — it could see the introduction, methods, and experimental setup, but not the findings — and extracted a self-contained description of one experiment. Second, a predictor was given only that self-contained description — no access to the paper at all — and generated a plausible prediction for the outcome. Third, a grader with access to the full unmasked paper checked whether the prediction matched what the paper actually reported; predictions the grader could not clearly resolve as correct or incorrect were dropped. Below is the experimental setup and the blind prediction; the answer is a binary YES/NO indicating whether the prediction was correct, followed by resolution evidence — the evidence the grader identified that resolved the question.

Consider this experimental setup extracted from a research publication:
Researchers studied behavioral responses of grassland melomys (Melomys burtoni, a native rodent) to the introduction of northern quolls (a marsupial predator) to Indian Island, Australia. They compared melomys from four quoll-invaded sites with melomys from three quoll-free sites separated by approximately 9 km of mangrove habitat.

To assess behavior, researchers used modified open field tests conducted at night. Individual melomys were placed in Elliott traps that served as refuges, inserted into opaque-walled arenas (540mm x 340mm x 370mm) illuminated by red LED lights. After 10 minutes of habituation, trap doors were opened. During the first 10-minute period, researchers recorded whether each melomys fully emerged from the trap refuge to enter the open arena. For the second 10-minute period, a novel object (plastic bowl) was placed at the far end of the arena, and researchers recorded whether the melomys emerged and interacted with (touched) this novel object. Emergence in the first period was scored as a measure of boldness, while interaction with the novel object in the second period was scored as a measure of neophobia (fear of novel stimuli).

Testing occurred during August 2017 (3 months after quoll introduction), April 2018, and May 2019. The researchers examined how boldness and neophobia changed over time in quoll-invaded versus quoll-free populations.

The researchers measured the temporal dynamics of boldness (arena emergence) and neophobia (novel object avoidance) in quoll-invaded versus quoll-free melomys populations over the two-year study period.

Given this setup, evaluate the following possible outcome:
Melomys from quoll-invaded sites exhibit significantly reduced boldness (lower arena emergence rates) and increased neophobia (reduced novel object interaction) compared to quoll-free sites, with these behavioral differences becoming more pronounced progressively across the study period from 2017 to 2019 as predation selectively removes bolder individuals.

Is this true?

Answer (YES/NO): NO